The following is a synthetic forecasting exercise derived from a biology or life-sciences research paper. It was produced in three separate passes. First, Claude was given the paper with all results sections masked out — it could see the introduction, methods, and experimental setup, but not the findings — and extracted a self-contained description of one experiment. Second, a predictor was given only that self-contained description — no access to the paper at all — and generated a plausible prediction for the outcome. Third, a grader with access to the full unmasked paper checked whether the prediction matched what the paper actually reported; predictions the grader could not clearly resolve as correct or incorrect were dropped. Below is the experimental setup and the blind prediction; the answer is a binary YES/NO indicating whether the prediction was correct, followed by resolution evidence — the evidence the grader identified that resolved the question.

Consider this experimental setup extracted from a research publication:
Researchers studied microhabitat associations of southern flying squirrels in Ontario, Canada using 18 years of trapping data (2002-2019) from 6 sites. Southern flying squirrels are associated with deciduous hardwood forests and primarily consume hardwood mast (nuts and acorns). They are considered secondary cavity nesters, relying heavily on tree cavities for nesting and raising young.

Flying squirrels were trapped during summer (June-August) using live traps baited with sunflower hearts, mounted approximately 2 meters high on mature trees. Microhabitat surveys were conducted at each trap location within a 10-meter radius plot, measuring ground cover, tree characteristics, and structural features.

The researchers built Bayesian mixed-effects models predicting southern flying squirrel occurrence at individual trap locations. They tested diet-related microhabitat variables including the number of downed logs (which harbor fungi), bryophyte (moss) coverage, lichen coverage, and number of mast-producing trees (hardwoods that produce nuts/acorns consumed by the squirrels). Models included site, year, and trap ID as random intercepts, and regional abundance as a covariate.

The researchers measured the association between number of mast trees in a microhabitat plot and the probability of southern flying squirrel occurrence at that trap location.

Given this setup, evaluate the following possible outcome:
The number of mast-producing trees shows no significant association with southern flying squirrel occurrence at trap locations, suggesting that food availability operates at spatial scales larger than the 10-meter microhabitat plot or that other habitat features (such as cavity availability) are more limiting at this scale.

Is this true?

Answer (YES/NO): YES